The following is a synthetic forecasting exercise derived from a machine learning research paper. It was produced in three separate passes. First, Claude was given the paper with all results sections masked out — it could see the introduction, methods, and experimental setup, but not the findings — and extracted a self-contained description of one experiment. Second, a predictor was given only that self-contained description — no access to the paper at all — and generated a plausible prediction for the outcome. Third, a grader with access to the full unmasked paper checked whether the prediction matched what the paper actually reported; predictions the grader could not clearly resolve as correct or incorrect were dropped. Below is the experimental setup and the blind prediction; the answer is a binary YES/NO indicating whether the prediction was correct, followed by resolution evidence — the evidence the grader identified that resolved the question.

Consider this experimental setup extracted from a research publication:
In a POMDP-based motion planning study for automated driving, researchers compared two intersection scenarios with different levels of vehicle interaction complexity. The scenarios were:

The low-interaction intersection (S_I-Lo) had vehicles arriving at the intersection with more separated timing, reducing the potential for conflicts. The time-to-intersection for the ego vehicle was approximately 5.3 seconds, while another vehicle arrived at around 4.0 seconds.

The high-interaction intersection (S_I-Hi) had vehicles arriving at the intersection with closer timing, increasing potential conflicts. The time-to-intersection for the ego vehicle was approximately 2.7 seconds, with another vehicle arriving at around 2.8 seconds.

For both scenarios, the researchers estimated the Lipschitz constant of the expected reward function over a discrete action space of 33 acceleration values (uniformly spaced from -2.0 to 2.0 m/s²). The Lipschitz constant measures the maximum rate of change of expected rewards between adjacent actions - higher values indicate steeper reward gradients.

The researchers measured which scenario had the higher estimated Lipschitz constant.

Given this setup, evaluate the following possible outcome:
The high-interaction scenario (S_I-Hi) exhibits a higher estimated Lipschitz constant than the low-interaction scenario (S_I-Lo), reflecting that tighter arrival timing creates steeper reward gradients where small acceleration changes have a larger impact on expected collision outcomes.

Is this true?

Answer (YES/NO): NO